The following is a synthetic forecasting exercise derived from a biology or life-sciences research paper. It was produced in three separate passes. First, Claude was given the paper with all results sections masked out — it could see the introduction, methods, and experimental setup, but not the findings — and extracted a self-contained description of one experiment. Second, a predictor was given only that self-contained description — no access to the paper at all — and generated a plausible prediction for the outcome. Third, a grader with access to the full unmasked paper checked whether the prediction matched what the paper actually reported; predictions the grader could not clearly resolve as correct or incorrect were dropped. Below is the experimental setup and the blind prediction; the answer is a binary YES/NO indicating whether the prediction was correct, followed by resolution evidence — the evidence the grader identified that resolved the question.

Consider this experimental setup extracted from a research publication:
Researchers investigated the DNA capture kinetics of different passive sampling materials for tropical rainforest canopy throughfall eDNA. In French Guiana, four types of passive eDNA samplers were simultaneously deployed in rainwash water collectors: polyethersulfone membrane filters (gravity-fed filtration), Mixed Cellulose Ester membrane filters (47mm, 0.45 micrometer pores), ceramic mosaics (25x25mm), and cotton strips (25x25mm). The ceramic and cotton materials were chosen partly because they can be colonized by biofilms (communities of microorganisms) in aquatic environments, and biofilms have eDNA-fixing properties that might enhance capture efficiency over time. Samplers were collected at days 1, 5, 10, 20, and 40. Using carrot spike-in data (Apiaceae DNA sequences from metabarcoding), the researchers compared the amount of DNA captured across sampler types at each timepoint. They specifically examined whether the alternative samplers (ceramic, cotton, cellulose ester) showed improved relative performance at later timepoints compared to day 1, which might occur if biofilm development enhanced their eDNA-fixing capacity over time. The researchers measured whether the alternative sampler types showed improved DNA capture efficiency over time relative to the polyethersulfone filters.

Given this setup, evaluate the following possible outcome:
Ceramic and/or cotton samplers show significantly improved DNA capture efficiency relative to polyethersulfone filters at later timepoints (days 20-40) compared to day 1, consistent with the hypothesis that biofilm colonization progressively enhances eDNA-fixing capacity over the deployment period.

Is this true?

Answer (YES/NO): NO